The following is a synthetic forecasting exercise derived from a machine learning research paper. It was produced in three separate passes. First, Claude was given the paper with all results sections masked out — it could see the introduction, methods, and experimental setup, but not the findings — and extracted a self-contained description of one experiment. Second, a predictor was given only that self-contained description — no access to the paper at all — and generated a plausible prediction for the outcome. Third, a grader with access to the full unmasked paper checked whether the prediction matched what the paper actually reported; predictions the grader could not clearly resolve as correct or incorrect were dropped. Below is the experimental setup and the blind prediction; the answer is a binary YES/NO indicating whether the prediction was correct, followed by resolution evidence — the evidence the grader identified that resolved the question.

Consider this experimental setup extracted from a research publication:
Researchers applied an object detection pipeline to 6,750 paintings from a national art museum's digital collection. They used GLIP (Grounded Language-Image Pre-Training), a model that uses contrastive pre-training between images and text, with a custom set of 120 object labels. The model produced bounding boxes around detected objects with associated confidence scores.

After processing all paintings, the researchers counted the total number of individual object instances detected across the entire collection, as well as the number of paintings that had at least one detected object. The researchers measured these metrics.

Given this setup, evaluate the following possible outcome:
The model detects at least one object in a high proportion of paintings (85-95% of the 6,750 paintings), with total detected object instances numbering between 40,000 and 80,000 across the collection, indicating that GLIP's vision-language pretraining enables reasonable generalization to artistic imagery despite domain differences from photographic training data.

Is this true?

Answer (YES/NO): NO